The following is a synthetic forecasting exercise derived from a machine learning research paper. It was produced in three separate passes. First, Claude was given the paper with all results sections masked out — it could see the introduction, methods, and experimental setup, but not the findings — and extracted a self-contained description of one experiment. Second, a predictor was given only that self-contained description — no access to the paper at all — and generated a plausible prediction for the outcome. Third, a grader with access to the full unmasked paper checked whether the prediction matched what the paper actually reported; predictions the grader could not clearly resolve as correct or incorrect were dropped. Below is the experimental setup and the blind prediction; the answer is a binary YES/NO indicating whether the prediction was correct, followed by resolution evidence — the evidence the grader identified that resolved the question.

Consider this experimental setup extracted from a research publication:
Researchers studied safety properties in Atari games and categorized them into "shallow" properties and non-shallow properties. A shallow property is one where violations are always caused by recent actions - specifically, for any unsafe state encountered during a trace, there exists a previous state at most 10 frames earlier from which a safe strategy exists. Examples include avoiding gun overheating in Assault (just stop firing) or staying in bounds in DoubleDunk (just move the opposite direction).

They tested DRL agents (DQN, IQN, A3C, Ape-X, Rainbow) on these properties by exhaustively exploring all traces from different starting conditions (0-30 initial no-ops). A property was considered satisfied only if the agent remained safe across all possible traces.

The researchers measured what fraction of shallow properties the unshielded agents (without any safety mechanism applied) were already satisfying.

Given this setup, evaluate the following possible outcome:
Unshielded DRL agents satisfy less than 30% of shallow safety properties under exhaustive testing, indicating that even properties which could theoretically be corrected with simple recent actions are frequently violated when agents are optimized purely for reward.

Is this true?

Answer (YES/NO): YES